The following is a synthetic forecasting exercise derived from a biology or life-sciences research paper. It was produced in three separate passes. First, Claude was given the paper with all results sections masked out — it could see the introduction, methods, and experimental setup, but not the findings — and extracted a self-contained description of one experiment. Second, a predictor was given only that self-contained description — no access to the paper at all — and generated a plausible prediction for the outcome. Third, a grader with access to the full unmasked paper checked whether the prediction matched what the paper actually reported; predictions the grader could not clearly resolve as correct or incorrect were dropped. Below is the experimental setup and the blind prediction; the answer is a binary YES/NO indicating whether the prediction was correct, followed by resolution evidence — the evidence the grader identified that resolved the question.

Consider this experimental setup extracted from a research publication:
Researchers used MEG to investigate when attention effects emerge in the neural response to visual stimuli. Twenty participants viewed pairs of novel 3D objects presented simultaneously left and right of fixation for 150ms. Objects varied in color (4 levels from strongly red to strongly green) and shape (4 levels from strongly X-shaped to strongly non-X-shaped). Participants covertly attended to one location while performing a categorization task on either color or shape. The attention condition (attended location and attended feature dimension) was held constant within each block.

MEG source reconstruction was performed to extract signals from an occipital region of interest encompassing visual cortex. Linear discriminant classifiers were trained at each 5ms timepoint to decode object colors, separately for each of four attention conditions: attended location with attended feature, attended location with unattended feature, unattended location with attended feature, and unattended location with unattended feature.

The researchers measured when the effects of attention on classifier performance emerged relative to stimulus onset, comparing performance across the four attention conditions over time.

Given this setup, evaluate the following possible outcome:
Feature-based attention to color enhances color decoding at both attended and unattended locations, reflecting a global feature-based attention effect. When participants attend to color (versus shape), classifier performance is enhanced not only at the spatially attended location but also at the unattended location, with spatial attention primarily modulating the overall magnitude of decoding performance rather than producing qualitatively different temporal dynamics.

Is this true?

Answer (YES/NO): NO